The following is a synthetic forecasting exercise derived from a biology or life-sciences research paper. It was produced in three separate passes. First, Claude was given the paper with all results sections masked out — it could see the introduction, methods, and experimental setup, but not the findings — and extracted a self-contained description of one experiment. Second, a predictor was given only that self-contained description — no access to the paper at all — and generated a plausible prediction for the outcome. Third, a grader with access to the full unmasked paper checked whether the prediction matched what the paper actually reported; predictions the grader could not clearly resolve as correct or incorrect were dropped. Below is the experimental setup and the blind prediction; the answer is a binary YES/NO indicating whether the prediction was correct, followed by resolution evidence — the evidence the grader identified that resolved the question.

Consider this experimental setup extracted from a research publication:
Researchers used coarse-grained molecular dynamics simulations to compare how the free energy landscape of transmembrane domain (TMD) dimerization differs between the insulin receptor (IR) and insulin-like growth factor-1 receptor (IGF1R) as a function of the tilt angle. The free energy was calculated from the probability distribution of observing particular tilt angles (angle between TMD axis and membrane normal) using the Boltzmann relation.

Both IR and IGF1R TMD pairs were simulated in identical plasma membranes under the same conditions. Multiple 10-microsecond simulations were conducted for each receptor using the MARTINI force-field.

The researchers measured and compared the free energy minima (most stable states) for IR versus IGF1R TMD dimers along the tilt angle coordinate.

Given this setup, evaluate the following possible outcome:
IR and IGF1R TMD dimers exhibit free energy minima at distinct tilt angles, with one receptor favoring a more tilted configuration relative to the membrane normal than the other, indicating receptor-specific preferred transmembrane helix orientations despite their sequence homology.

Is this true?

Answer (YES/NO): YES